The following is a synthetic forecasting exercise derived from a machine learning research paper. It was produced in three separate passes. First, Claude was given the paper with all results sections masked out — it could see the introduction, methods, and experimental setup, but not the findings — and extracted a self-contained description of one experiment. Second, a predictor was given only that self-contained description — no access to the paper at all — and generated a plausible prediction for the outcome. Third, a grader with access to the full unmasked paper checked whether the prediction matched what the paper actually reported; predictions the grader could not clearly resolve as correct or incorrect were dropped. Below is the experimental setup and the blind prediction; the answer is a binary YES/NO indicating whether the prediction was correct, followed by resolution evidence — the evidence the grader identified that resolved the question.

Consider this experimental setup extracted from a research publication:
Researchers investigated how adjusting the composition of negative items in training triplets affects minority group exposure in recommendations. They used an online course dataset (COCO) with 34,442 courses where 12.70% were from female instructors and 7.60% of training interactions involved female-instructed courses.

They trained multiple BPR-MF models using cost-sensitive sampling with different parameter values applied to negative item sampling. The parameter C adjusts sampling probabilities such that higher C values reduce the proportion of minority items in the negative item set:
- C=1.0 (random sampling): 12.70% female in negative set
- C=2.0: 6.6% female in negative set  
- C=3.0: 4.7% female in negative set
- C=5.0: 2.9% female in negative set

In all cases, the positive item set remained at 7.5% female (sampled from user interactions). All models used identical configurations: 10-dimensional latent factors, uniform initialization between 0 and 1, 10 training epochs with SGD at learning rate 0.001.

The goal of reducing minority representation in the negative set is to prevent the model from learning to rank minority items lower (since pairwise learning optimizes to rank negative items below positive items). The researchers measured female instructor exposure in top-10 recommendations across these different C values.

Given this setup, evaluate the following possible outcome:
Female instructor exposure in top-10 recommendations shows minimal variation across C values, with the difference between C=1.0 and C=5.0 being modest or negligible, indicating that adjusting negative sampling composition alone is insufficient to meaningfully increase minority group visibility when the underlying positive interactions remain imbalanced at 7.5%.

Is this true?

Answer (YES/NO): YES